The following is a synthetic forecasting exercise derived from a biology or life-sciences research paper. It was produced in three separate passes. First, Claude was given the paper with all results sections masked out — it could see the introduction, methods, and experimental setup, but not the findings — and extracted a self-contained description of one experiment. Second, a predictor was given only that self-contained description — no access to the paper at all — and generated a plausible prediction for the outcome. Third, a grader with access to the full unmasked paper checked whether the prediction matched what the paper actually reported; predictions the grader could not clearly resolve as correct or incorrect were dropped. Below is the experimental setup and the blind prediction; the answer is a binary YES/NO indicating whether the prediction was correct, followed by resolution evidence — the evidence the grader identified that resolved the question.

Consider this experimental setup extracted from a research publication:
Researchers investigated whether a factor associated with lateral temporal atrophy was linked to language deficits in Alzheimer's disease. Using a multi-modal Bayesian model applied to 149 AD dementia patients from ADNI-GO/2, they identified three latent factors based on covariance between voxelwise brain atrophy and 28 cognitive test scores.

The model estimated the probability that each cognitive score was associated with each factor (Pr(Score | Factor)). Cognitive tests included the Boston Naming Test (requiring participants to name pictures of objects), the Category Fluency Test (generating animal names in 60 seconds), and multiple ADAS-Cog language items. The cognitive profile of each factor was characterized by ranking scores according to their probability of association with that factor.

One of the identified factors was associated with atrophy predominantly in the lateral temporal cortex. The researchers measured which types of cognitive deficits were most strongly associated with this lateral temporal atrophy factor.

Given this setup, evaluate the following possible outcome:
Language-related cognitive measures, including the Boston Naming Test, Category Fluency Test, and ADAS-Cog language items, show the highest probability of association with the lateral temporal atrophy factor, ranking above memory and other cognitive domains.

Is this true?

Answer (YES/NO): YES